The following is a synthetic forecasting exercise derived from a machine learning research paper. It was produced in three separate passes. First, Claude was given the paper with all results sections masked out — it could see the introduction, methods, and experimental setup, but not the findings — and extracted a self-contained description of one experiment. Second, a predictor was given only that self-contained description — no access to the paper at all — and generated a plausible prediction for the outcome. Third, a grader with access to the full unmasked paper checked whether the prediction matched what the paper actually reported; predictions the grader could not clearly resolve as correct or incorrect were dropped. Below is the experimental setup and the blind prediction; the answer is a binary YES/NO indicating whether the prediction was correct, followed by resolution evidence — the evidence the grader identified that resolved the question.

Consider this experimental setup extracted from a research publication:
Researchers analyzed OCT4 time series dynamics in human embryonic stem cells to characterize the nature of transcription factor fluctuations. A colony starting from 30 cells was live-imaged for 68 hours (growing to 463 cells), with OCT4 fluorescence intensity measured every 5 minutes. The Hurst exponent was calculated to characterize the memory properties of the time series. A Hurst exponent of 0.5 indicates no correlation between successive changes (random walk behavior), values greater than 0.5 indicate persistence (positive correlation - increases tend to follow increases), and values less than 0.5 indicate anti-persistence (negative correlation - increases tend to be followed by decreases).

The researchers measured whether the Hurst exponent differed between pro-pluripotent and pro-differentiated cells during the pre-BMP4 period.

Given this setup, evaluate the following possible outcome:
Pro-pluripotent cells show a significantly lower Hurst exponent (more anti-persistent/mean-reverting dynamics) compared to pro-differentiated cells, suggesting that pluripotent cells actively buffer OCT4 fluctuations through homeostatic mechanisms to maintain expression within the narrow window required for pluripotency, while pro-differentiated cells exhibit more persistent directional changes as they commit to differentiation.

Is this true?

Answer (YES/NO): NO